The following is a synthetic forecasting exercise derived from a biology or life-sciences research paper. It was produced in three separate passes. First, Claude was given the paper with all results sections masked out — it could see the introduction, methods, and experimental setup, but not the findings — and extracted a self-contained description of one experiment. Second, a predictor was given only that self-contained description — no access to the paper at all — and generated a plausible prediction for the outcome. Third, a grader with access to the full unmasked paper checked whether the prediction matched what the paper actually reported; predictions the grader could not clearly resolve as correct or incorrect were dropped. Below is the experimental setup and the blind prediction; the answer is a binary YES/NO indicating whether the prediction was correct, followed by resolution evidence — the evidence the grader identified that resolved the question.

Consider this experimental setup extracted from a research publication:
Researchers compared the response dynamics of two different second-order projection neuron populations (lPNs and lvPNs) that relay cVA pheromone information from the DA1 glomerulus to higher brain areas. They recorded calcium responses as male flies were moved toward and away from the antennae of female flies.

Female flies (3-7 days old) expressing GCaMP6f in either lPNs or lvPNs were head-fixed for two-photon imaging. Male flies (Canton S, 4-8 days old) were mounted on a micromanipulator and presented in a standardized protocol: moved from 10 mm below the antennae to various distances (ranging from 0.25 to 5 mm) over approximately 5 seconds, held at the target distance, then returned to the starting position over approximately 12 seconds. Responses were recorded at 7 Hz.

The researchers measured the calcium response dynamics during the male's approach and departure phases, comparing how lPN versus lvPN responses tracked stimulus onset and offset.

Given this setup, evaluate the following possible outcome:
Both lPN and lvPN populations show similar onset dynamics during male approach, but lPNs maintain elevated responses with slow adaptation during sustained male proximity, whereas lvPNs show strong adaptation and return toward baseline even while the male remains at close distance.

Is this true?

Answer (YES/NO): NO